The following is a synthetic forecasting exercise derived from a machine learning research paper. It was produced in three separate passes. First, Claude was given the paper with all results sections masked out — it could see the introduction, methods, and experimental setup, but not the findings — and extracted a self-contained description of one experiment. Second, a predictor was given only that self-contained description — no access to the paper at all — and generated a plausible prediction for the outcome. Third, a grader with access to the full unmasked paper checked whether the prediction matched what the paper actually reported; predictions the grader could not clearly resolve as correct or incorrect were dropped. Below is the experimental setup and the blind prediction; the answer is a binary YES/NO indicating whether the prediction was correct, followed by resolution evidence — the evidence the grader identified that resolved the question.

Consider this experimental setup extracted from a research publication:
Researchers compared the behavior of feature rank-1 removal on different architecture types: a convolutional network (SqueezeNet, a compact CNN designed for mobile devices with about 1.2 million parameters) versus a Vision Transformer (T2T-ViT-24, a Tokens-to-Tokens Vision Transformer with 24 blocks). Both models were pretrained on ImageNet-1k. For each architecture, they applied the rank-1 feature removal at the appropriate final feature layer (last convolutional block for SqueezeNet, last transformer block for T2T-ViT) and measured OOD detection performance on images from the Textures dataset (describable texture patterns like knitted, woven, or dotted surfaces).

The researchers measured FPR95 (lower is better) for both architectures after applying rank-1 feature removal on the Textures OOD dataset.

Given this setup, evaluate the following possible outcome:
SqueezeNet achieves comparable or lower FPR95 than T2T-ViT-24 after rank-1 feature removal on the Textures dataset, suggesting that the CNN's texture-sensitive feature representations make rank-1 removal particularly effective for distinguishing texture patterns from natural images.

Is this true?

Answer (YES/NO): NO